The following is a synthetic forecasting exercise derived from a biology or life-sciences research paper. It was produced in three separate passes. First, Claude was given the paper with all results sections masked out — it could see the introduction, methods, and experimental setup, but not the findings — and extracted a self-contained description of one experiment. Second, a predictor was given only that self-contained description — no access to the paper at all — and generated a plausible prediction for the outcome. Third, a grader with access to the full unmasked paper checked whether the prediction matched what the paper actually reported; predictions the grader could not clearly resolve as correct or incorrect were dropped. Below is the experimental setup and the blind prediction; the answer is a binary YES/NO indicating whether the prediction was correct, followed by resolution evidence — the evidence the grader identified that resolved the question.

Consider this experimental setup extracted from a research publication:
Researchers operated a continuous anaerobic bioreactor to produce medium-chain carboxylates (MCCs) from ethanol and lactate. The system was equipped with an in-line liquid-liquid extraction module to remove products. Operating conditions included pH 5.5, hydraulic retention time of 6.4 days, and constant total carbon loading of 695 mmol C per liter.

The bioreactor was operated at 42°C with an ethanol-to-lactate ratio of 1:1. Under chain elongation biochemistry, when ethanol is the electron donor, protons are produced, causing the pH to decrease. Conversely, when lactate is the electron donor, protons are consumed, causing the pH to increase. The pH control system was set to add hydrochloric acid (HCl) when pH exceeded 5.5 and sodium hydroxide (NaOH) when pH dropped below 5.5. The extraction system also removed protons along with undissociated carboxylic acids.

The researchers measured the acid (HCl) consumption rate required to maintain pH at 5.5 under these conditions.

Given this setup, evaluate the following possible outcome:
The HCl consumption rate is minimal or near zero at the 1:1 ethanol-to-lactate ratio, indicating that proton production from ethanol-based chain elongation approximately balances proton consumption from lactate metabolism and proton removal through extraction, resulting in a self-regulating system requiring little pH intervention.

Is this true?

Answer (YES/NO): YES